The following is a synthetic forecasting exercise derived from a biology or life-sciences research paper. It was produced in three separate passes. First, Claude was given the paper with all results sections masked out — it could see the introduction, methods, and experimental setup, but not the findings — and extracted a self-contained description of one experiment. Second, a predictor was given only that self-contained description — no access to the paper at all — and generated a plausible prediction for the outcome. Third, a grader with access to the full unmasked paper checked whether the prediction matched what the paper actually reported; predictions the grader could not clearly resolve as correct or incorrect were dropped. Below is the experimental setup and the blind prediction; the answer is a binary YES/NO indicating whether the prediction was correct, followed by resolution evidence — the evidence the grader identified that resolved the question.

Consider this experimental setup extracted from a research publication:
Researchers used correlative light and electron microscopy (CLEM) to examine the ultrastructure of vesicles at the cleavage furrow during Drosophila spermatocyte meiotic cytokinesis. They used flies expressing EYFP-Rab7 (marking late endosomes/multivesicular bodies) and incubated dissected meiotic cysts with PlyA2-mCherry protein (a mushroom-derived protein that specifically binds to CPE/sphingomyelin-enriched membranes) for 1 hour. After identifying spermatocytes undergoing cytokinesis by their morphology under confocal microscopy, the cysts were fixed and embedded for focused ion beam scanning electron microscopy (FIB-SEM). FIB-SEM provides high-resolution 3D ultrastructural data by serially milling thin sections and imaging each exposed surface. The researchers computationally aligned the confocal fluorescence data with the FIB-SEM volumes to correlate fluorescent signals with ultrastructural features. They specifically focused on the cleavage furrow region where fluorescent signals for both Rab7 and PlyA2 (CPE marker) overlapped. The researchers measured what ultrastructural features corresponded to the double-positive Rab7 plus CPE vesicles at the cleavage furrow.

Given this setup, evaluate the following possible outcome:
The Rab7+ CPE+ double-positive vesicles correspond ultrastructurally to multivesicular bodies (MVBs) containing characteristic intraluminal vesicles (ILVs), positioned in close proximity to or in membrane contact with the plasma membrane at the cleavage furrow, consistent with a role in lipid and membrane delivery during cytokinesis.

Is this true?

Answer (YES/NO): YES